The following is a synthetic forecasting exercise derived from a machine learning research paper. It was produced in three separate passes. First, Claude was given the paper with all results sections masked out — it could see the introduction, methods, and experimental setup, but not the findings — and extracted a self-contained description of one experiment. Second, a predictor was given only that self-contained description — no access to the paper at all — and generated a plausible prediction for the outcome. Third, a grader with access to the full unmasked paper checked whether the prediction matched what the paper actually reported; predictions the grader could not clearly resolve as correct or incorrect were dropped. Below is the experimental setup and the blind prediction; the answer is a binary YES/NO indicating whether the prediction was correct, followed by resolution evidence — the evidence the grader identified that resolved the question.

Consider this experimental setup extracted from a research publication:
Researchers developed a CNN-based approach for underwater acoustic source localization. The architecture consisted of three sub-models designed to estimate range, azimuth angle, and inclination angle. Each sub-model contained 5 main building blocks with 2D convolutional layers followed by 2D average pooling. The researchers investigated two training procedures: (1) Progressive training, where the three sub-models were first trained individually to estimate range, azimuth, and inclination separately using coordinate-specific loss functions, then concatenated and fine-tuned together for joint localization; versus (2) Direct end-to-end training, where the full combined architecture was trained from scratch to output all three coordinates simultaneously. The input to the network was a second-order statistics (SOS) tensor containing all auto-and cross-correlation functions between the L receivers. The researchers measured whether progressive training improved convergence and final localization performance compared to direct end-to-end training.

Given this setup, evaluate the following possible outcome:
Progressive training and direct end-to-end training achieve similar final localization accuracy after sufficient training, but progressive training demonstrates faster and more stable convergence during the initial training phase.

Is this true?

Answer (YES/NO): NO